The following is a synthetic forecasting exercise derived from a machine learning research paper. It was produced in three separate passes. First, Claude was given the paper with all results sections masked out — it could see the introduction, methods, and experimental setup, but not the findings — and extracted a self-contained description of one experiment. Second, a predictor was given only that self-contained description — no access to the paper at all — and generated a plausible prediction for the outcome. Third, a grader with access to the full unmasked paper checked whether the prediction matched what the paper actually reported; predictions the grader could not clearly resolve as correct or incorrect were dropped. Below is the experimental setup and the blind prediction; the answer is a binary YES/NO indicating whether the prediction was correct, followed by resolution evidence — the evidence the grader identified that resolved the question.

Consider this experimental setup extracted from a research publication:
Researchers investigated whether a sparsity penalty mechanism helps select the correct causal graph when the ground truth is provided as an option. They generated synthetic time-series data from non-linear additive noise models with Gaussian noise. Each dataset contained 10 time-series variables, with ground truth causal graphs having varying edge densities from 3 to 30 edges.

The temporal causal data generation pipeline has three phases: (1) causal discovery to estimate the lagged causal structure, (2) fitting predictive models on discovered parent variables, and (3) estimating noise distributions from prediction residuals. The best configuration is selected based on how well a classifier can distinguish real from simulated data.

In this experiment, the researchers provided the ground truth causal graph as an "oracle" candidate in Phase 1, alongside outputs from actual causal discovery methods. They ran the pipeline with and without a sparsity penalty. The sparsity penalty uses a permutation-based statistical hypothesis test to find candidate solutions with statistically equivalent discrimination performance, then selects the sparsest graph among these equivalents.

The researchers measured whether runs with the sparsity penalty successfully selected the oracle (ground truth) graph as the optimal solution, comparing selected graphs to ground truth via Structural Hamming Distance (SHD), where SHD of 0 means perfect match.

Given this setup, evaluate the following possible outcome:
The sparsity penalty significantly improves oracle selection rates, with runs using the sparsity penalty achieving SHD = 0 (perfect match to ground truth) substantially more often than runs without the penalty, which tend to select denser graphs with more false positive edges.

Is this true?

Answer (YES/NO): YES